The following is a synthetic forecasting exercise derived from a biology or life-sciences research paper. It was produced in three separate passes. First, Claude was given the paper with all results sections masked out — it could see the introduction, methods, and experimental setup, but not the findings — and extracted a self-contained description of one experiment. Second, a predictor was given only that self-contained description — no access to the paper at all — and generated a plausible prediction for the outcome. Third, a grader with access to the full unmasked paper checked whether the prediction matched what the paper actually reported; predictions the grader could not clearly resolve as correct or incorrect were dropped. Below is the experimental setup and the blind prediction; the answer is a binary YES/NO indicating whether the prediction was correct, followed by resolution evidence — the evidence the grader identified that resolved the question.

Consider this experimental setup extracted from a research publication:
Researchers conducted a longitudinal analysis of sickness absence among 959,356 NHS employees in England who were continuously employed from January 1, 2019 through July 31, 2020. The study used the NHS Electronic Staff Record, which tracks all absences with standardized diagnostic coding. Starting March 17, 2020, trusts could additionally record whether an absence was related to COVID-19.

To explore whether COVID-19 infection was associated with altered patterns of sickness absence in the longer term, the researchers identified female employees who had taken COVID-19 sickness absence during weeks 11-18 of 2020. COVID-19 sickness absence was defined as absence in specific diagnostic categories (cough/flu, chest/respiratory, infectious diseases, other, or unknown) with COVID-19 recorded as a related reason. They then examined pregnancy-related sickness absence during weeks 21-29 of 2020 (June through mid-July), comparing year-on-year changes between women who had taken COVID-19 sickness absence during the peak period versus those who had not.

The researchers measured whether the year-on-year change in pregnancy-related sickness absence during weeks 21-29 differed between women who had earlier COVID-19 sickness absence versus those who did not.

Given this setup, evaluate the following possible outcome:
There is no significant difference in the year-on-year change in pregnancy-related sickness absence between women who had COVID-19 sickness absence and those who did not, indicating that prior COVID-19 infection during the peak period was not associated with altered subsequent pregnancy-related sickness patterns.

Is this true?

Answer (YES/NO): NO